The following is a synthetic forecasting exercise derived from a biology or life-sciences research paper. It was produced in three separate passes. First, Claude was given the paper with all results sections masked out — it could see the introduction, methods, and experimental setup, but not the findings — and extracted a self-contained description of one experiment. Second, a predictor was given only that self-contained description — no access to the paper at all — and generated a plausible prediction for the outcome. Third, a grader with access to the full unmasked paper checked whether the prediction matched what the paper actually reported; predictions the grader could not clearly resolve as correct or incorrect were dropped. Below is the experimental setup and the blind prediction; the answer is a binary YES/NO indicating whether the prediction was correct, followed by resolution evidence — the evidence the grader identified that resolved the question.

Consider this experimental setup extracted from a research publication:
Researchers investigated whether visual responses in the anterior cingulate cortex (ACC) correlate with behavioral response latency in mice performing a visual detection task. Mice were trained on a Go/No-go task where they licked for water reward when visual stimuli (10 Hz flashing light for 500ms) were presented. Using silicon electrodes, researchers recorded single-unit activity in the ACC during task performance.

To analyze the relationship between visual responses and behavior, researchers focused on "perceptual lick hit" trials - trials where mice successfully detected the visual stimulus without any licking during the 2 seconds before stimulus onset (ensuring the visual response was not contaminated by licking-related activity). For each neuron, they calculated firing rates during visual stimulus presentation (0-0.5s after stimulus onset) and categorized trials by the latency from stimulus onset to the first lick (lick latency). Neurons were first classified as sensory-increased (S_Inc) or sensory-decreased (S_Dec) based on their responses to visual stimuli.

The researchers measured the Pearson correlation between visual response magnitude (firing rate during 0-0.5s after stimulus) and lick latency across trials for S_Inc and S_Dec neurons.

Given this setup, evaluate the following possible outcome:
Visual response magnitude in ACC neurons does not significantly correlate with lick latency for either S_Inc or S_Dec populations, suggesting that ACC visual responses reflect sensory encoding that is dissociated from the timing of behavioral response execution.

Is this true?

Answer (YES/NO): NO